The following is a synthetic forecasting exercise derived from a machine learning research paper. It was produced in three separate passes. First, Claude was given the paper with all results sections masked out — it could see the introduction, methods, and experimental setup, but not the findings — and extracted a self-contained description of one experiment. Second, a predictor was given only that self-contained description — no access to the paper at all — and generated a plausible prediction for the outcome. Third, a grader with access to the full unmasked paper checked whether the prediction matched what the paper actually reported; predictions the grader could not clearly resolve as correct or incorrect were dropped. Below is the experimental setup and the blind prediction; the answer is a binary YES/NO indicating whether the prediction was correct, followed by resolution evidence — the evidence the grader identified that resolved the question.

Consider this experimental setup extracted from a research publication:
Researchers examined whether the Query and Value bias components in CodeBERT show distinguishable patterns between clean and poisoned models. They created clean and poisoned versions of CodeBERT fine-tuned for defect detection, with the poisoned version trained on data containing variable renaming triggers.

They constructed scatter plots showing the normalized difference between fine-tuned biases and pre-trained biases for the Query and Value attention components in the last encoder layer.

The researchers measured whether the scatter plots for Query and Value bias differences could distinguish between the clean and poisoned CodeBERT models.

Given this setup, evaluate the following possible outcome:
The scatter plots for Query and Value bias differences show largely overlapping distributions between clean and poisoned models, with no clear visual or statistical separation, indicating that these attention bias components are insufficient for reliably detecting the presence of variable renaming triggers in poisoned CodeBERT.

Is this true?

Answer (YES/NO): YES